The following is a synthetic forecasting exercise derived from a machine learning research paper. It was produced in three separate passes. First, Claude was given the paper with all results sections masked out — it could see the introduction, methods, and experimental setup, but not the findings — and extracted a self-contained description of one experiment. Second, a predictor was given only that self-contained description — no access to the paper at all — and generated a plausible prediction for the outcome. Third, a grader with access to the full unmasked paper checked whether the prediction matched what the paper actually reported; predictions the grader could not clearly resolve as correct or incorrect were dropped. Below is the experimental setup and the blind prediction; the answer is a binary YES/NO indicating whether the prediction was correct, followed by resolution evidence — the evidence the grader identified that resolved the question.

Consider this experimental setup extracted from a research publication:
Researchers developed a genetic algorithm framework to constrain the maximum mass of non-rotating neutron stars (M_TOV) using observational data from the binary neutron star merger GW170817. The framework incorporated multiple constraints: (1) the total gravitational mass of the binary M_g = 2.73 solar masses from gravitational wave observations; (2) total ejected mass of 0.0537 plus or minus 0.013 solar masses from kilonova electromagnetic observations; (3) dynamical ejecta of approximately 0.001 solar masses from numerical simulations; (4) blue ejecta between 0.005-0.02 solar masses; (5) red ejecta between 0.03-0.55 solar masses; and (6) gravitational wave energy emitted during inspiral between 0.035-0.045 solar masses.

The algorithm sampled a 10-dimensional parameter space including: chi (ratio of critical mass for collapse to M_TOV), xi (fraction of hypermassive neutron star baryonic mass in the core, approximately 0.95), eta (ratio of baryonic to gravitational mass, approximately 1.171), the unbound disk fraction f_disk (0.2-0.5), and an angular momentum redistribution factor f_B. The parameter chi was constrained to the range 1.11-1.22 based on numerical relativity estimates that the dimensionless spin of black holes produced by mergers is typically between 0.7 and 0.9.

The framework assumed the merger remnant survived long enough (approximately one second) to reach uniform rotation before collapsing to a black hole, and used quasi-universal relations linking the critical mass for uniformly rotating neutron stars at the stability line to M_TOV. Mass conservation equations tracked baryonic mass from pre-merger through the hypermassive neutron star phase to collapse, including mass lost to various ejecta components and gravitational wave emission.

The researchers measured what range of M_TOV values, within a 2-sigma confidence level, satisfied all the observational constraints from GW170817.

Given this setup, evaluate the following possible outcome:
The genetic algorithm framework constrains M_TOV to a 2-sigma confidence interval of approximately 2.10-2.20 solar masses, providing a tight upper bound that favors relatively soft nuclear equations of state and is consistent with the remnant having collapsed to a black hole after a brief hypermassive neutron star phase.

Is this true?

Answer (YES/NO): NO